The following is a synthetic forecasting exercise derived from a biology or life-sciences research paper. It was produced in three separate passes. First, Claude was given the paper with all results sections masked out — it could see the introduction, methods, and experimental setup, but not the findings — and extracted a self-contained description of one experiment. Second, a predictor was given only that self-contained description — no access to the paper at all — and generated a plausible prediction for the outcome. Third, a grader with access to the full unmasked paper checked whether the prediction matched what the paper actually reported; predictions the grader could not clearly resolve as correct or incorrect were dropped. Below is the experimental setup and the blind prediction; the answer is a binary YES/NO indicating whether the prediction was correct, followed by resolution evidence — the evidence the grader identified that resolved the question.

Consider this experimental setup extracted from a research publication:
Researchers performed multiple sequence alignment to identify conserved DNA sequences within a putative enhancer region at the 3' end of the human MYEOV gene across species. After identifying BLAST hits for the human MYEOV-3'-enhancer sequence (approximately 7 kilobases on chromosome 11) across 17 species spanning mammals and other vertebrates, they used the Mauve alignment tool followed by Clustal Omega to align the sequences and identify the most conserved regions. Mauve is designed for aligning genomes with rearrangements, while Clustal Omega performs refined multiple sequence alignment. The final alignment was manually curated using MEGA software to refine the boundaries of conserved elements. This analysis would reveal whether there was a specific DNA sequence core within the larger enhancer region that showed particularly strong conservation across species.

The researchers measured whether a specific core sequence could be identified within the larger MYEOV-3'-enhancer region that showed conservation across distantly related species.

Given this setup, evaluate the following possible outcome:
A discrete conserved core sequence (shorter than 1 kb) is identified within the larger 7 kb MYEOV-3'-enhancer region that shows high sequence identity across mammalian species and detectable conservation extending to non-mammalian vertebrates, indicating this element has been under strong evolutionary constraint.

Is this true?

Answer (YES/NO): YES